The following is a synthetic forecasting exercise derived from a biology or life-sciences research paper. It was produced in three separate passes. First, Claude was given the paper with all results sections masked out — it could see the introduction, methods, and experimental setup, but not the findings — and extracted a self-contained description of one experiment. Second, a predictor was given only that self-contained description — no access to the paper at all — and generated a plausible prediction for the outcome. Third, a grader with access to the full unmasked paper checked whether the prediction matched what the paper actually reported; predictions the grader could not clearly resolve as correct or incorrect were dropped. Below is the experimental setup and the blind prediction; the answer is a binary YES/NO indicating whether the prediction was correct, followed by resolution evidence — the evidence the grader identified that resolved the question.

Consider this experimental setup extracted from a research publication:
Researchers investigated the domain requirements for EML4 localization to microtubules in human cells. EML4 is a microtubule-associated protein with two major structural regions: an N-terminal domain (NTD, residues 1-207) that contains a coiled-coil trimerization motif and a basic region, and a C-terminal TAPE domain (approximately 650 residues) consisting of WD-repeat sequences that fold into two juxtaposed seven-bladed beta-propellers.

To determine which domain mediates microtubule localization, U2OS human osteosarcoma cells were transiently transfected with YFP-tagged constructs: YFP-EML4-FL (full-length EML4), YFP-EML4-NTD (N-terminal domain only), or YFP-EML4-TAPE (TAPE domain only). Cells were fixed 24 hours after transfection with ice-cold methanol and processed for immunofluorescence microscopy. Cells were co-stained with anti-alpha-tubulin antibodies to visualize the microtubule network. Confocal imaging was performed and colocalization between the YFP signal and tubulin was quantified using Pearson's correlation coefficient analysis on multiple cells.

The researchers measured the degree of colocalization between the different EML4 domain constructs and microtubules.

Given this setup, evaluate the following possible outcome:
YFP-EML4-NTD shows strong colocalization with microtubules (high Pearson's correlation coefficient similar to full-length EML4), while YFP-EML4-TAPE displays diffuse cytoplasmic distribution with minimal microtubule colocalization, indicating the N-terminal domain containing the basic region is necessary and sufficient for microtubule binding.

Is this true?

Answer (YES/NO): YES